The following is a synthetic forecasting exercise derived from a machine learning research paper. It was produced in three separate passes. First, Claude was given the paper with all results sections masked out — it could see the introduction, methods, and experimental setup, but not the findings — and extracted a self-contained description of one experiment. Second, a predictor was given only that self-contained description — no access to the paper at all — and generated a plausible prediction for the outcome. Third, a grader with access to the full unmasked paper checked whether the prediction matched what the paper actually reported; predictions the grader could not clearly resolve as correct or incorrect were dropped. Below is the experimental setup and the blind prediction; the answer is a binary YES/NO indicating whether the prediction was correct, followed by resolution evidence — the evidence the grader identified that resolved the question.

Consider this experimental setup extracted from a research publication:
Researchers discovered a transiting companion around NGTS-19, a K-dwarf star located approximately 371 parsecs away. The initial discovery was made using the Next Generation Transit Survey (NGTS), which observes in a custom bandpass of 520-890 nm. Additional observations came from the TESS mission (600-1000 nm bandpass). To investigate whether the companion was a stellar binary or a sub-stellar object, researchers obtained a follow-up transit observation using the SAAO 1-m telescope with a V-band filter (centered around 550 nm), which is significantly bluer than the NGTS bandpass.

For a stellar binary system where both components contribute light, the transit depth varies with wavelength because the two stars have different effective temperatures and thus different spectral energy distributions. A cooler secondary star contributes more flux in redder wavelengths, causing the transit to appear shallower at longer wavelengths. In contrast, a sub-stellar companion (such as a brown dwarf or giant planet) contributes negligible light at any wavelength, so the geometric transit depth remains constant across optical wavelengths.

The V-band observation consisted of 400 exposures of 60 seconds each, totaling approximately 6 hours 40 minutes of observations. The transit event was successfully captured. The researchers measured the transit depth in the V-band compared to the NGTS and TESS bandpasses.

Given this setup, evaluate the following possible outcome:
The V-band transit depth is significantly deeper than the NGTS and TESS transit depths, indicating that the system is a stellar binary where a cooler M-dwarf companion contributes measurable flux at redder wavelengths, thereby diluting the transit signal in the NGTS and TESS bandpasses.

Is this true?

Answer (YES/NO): NO